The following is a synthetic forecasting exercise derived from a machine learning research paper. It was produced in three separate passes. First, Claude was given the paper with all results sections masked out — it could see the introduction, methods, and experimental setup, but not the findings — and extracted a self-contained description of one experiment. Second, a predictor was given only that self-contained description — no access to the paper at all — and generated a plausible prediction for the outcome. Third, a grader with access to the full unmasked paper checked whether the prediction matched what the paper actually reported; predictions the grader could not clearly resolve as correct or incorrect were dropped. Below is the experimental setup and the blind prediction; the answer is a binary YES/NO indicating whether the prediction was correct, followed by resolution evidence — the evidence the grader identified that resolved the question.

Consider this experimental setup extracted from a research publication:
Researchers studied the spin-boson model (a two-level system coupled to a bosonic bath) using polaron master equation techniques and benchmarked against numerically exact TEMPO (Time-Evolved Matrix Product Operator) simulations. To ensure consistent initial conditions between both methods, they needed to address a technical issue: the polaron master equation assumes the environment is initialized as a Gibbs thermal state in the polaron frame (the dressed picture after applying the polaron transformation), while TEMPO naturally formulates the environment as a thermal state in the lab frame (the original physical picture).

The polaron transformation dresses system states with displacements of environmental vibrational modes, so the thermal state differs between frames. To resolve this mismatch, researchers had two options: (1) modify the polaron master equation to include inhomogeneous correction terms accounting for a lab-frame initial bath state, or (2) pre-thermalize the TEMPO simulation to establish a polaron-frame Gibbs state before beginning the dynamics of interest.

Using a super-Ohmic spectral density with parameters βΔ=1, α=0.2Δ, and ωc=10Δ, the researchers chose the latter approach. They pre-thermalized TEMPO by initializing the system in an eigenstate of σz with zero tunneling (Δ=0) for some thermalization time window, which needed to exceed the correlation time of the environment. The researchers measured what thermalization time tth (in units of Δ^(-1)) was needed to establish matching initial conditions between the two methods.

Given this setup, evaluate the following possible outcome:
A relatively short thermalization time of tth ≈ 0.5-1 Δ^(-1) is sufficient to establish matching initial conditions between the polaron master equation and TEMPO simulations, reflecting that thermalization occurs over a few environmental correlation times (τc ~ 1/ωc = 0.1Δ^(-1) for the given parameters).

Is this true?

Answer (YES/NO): NO